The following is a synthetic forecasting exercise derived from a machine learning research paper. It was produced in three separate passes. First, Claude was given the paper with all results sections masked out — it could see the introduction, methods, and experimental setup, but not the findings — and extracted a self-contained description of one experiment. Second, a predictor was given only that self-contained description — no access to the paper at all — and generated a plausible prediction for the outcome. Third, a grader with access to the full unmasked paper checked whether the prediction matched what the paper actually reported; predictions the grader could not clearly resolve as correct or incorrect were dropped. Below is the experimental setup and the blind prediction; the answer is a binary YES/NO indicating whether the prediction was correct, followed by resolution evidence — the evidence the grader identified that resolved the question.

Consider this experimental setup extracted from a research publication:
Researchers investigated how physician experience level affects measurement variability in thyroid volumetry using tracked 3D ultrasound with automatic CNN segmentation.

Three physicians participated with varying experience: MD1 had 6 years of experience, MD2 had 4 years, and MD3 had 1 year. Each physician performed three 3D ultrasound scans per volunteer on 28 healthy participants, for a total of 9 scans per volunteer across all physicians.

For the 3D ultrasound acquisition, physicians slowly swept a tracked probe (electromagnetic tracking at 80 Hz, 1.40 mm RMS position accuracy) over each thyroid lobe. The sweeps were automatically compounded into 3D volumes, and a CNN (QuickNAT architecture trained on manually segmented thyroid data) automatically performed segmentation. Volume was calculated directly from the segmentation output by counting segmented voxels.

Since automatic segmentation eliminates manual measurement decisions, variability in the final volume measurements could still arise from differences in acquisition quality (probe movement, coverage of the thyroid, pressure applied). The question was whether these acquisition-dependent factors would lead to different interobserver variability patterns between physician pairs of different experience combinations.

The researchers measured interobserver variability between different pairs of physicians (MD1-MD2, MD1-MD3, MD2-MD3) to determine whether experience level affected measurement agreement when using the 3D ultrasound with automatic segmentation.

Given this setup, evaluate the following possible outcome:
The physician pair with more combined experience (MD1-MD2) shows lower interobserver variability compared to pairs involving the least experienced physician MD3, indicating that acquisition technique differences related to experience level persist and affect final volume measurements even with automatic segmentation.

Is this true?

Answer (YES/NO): NO